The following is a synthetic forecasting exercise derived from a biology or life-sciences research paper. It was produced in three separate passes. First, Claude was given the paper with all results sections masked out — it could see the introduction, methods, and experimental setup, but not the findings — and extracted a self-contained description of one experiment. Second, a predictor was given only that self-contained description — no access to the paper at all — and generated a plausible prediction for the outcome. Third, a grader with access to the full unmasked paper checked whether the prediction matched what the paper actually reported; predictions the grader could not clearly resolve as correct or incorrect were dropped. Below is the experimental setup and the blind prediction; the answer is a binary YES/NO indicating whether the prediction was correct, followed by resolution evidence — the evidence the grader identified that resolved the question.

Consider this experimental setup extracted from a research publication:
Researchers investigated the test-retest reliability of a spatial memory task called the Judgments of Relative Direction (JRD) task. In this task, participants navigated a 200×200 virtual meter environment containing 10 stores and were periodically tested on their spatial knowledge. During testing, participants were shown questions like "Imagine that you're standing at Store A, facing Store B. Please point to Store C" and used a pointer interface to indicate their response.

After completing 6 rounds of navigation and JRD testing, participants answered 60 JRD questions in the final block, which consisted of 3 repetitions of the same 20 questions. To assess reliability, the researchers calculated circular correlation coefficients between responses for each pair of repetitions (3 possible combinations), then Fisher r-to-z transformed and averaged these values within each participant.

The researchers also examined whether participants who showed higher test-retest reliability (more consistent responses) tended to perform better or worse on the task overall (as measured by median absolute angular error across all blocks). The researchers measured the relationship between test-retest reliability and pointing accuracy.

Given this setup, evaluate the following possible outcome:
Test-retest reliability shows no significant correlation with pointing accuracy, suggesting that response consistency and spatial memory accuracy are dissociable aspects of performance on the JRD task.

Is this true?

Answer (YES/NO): NO